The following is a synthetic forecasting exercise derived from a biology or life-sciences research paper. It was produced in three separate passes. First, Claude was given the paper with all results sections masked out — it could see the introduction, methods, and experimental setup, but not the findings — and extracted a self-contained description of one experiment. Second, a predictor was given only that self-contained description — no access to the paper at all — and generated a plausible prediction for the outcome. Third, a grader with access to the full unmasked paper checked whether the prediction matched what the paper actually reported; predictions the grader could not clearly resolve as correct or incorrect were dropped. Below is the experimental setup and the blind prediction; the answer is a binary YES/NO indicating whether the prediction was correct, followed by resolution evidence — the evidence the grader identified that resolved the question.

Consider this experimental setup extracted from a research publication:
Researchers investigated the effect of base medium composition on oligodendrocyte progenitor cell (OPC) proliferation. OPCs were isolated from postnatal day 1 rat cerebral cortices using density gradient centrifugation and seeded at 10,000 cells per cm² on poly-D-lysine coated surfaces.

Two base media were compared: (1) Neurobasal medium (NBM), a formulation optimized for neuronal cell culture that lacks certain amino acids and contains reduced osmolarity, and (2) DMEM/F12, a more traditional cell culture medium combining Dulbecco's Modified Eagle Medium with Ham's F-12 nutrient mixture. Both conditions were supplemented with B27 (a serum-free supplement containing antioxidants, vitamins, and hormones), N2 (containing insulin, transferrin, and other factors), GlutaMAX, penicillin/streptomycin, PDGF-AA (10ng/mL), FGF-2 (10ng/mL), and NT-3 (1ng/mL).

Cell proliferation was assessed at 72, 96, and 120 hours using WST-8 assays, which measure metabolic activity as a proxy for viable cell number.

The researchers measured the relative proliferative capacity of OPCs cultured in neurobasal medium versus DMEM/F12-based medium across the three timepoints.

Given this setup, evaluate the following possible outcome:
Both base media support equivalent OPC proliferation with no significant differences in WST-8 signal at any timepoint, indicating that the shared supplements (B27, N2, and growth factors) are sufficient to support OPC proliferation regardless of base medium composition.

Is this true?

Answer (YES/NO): NO